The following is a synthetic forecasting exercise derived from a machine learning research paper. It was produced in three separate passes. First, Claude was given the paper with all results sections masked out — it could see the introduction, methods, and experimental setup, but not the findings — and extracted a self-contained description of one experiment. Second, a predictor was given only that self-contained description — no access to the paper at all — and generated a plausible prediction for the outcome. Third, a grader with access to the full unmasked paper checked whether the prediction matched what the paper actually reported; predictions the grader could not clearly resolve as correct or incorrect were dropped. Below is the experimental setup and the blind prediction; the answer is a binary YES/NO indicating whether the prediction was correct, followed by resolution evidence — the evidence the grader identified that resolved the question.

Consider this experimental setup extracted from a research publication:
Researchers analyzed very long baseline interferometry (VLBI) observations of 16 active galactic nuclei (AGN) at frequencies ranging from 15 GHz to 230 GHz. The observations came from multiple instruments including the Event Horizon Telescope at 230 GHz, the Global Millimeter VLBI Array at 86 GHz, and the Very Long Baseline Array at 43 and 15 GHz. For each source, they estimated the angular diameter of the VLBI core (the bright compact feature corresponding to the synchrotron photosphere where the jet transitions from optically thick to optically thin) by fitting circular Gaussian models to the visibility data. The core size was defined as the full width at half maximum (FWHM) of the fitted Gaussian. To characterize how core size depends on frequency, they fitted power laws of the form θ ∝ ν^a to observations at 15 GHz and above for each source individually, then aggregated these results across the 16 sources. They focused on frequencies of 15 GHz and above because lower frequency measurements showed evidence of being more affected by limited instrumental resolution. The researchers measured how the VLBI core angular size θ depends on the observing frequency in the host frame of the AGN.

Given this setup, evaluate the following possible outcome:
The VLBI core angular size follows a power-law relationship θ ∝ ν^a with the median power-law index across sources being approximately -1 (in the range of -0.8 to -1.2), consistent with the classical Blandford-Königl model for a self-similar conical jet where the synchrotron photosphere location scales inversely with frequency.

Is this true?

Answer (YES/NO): NO